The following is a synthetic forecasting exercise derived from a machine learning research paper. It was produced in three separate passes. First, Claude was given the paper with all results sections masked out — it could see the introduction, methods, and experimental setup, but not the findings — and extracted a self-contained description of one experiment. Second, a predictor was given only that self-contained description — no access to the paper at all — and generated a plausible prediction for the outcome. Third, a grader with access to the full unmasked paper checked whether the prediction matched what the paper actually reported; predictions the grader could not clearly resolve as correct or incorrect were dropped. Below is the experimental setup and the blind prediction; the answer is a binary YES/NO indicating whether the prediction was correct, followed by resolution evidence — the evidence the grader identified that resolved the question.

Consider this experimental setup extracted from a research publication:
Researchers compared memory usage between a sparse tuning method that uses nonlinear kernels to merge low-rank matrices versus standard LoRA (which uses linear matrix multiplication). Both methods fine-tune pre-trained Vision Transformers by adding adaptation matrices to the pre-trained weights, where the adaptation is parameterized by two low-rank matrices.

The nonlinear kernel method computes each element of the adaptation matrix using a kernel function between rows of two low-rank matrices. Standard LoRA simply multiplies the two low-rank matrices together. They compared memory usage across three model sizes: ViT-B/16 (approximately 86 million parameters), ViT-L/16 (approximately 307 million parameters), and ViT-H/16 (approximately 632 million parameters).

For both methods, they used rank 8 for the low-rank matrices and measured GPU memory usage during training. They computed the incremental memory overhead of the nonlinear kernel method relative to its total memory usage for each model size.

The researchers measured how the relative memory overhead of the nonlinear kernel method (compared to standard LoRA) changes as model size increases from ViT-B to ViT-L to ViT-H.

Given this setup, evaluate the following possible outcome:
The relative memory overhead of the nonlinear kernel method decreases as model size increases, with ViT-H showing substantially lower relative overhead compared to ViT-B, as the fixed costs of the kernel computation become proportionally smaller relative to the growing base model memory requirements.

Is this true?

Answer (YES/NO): YES